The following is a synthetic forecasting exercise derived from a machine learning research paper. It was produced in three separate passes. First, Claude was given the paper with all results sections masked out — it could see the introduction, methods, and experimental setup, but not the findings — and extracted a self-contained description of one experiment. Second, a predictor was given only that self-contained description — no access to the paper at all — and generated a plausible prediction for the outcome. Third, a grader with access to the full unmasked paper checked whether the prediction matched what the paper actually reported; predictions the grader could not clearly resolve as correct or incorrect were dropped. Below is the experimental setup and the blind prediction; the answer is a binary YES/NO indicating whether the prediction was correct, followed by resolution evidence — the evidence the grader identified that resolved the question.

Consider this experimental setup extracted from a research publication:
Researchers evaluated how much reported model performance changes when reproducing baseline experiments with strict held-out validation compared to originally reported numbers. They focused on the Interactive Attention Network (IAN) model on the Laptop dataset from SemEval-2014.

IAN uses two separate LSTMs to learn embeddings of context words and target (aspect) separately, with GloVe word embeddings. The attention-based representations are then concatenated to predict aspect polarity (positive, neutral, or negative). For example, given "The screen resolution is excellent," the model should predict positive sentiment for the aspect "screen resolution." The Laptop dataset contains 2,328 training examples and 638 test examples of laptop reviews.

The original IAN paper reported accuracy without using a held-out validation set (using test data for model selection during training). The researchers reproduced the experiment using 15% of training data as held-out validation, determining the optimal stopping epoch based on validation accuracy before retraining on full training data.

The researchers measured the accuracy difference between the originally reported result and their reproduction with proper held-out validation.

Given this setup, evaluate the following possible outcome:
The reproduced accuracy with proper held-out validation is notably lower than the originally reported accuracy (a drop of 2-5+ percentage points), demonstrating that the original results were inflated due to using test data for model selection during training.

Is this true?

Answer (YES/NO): YES